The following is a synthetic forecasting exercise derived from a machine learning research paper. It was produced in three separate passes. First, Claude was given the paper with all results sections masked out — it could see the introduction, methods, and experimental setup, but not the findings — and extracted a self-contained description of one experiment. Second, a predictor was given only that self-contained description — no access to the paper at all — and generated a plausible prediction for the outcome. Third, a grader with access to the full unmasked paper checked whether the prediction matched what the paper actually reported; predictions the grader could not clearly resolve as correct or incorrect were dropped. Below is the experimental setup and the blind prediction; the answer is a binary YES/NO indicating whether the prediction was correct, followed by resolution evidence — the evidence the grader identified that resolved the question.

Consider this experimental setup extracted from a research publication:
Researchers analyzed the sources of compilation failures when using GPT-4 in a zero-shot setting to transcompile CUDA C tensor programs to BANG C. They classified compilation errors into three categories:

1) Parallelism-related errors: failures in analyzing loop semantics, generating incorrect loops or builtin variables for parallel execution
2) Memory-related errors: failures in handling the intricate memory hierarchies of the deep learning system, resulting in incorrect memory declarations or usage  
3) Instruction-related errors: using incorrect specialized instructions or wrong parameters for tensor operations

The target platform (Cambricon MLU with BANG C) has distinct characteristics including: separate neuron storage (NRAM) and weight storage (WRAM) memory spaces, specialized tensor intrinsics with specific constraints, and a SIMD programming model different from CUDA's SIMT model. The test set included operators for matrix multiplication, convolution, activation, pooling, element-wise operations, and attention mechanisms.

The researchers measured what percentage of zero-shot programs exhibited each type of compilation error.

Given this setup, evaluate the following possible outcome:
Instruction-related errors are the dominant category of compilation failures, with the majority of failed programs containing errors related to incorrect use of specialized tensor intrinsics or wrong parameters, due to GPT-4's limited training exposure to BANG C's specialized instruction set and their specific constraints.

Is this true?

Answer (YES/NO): NO